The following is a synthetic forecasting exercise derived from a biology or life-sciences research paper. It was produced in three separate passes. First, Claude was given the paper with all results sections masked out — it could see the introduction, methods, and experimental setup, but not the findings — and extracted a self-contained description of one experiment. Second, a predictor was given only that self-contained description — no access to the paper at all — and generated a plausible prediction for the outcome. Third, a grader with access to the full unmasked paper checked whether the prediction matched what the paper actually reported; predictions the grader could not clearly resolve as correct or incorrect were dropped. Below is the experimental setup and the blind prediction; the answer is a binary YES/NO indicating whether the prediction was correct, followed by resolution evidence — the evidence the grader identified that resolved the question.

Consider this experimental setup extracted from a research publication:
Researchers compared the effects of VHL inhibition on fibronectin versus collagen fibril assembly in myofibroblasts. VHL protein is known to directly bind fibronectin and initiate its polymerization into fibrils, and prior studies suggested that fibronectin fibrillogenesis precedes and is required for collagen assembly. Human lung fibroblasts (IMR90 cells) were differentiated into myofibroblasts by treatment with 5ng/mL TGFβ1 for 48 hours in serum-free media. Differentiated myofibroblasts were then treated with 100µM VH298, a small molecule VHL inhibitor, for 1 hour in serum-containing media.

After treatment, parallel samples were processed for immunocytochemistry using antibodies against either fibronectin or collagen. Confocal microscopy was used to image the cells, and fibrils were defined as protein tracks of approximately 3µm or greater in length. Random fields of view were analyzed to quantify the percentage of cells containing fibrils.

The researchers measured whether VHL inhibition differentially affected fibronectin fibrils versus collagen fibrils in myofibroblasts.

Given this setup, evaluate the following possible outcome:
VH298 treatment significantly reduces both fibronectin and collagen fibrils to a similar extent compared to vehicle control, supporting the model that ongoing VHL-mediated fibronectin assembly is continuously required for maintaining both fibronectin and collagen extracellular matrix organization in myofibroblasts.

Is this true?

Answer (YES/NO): NO